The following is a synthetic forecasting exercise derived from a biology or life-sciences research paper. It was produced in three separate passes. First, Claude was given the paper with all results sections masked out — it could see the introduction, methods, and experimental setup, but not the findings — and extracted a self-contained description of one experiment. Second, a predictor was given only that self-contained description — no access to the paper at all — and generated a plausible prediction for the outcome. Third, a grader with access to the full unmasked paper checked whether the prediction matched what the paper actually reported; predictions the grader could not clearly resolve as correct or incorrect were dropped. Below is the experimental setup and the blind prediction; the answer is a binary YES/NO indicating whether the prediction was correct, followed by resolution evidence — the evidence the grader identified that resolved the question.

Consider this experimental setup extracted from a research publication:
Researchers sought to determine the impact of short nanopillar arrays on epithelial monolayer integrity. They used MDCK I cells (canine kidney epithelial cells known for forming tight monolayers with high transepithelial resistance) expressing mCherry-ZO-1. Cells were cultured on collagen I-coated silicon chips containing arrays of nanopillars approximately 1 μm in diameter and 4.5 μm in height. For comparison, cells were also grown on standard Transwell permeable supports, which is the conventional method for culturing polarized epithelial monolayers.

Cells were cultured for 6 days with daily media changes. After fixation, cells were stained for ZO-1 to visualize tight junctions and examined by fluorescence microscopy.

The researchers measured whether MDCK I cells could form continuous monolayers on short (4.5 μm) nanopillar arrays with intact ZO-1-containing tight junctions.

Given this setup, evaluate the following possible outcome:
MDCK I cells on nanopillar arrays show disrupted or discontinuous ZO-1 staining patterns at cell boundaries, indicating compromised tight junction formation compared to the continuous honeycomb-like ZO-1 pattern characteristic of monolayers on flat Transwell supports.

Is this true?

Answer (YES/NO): NO